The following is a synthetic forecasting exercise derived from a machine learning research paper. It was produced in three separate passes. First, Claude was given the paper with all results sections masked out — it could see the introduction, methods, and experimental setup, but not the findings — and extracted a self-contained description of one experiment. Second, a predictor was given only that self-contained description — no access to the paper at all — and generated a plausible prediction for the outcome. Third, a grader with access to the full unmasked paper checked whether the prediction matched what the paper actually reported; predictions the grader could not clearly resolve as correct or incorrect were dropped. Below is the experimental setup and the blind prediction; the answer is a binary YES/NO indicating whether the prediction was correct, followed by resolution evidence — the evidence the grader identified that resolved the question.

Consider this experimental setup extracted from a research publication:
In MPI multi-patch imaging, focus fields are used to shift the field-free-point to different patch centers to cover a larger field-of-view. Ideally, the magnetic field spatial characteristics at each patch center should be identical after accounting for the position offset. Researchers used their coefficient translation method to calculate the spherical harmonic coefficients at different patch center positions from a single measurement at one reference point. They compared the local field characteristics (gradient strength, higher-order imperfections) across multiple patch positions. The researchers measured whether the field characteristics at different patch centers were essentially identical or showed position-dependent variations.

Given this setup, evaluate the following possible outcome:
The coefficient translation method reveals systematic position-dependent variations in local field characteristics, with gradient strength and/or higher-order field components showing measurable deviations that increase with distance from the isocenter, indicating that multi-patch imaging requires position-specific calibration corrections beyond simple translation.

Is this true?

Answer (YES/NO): YES